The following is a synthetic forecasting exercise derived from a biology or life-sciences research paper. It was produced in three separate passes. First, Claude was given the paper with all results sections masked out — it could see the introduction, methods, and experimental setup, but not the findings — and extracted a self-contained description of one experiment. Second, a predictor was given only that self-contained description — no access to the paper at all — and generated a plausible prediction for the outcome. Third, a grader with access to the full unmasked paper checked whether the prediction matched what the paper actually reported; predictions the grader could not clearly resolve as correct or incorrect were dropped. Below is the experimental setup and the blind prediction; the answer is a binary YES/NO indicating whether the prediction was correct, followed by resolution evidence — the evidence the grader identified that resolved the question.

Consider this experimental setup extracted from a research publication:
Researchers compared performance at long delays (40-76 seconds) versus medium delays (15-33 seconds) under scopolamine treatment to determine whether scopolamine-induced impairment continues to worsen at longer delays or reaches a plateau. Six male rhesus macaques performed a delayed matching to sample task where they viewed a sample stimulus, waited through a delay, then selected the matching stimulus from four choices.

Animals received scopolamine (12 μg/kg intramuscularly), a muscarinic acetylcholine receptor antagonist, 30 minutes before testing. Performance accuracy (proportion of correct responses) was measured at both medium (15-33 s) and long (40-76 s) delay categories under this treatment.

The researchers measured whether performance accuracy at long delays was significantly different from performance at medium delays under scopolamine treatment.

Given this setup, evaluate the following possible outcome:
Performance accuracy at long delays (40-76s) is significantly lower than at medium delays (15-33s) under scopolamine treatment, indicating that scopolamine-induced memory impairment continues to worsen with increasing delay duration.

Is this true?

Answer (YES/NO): NO